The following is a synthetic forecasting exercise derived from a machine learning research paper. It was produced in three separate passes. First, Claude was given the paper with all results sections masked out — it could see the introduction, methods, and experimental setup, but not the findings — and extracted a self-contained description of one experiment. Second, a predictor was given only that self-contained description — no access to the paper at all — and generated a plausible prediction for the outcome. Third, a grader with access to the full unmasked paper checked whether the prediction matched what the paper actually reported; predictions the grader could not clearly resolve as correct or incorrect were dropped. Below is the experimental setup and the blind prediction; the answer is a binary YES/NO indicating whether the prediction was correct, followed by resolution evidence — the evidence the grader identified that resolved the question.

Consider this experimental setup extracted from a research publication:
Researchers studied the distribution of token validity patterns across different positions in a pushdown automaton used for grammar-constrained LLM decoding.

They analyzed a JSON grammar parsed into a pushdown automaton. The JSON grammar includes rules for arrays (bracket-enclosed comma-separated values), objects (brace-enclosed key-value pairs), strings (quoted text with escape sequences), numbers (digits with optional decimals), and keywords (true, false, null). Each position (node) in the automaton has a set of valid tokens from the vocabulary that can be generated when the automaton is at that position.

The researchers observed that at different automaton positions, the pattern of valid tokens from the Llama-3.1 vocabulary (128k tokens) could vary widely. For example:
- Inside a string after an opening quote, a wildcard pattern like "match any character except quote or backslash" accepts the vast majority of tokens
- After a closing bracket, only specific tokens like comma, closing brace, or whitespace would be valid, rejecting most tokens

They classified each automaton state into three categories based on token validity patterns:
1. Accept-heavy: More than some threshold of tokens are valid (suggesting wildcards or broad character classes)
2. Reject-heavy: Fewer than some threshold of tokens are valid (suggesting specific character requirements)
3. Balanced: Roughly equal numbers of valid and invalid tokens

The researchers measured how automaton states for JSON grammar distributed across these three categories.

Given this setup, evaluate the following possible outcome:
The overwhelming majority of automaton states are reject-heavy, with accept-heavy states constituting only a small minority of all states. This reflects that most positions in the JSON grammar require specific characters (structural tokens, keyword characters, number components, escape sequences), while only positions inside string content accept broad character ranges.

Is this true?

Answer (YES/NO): NO